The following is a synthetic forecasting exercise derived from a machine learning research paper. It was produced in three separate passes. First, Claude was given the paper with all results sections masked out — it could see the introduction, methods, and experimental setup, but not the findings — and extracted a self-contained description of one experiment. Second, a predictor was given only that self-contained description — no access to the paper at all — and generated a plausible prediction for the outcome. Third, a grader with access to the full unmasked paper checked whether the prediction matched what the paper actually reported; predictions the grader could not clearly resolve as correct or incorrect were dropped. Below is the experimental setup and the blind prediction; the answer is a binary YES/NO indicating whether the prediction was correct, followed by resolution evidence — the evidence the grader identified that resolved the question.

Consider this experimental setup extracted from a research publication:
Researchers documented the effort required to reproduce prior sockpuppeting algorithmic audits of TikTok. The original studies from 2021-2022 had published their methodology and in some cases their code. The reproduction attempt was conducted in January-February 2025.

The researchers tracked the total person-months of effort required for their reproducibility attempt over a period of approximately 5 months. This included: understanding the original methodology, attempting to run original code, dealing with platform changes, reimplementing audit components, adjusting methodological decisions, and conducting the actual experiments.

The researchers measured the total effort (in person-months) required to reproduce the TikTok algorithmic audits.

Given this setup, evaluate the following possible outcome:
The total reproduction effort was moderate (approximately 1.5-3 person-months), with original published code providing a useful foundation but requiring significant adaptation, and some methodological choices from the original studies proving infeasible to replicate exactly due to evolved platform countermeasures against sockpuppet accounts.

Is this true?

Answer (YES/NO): NO